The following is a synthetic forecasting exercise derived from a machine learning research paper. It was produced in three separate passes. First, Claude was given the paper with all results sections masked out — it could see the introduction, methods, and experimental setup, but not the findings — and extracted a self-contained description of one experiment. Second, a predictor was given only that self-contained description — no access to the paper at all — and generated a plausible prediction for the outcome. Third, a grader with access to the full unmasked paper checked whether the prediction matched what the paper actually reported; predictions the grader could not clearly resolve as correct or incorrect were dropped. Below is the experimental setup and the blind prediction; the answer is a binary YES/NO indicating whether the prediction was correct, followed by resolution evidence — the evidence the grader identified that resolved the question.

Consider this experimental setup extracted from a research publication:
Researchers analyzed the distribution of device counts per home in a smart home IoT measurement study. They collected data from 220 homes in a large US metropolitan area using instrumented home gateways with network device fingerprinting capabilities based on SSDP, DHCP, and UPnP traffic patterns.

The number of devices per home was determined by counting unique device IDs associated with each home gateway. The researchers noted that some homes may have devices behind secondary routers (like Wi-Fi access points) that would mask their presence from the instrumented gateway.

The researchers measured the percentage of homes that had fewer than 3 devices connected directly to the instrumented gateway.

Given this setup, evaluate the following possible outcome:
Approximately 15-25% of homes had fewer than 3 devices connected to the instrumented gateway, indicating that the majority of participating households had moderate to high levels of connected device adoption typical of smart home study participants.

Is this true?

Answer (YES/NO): NO